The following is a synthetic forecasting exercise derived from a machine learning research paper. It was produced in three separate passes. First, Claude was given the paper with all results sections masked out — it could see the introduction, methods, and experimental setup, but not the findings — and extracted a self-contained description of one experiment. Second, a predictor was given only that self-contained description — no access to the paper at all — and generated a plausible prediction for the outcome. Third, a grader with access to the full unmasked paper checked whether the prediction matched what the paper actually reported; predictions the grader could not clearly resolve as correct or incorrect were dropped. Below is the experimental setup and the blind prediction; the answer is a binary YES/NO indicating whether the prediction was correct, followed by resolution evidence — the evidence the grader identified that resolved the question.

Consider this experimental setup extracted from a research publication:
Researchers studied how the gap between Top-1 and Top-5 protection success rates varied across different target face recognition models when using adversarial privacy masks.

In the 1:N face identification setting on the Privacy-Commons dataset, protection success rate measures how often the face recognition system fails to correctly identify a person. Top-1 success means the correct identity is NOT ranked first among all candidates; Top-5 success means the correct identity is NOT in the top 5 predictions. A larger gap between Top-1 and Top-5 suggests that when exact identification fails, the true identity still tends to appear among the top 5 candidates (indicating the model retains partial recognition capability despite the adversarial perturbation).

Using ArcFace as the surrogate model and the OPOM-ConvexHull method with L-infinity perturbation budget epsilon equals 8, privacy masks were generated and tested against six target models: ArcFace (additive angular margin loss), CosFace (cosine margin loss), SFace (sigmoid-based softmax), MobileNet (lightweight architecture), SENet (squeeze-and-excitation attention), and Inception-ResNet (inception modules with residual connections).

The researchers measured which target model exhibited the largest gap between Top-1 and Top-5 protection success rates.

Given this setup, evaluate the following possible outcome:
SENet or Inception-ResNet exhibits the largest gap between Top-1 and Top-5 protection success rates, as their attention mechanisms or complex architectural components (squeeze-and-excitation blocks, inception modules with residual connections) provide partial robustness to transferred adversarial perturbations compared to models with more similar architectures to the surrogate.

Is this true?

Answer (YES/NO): NO